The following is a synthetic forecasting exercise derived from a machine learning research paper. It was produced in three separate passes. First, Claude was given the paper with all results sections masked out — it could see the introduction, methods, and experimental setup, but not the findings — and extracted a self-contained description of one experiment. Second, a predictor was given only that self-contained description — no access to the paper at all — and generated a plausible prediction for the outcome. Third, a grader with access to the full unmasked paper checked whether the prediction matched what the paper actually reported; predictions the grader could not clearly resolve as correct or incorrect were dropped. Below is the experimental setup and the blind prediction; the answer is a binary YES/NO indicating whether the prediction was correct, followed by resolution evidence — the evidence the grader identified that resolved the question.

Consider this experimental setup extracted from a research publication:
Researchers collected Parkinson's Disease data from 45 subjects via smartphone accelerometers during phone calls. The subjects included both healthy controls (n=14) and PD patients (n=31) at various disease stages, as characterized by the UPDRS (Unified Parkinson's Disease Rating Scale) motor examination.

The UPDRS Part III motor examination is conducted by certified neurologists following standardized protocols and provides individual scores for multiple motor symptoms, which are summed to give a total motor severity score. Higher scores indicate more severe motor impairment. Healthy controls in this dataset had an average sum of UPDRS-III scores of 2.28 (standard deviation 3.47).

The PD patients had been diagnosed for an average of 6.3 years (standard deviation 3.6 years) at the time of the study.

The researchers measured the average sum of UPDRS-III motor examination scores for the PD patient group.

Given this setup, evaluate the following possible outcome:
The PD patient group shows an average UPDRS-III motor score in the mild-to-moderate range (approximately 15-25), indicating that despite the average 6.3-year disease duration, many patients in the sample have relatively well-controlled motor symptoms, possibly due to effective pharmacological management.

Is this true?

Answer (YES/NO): YES